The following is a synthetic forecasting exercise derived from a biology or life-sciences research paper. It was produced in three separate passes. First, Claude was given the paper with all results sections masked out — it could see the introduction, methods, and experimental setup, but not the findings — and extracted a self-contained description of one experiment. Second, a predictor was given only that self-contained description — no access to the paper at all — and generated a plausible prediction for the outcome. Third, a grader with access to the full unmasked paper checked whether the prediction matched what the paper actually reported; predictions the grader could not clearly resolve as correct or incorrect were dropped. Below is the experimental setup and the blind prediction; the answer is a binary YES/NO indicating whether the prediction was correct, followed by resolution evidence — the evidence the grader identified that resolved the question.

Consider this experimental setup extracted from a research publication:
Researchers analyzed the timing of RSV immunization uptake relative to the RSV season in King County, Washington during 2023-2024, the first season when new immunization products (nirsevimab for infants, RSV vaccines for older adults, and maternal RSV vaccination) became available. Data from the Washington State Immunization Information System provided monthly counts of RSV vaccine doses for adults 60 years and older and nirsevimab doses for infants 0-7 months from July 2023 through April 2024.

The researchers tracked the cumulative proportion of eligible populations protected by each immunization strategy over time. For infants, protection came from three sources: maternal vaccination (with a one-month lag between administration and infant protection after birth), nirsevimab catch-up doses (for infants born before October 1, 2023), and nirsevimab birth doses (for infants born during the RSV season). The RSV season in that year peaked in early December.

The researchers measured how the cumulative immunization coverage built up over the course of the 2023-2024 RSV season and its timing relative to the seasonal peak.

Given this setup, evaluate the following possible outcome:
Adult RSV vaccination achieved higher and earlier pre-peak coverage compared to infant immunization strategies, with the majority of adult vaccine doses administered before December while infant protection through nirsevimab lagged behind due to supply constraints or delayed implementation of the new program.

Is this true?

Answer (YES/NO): NO